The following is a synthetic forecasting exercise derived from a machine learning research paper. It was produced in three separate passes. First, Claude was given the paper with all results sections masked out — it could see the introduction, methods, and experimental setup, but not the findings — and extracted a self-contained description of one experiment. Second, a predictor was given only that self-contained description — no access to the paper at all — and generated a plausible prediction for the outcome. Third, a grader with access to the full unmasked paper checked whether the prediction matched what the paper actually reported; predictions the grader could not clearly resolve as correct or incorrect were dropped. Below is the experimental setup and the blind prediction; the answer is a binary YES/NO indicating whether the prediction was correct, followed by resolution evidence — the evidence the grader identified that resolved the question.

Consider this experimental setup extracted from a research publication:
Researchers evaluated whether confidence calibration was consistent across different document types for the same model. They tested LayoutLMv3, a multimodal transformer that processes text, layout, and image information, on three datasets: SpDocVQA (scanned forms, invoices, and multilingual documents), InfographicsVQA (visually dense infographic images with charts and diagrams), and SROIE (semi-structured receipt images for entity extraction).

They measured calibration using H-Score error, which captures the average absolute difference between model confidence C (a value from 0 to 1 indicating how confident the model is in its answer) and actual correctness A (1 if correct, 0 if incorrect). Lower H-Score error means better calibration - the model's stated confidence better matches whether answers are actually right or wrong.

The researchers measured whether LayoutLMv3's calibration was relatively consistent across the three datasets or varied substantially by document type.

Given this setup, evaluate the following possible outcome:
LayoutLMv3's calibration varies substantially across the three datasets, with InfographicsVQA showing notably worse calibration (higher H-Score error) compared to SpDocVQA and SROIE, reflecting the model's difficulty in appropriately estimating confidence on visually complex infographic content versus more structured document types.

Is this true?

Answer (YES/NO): NO